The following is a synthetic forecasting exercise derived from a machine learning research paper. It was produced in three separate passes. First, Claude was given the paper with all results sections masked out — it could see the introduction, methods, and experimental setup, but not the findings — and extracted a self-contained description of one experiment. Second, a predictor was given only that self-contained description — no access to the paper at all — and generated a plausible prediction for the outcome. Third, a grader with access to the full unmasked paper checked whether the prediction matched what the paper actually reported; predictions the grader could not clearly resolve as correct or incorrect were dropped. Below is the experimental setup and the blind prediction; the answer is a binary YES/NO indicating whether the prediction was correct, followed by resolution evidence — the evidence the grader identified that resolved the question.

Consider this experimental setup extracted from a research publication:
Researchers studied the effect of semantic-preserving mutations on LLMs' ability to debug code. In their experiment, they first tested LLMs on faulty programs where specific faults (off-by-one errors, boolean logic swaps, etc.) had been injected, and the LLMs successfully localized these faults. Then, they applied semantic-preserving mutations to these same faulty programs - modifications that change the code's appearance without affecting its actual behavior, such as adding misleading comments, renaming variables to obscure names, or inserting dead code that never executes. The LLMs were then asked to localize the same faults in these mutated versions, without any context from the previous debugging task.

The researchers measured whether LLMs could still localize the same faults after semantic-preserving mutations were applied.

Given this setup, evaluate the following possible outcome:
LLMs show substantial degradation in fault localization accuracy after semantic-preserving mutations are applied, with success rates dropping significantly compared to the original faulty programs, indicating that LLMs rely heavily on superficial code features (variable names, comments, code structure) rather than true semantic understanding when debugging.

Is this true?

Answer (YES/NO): YES